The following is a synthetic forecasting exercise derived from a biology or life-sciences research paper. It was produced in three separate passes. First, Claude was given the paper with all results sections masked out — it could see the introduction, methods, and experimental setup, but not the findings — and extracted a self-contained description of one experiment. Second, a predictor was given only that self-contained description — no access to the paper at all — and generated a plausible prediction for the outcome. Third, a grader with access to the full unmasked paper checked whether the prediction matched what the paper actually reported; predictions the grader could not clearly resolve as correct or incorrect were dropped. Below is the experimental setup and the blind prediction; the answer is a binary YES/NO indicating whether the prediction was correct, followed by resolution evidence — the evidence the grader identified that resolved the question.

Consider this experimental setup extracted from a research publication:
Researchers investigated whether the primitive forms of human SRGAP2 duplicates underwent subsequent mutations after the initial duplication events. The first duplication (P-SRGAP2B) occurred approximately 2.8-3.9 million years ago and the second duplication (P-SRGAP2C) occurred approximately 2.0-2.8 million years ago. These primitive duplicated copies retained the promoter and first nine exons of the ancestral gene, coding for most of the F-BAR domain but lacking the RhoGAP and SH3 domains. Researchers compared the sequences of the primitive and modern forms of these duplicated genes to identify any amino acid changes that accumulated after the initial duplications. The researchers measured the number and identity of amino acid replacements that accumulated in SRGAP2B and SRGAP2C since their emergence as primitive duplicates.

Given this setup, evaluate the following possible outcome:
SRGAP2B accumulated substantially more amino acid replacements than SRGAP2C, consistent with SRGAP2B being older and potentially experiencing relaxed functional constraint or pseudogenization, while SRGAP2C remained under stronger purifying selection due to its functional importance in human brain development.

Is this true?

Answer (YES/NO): YES